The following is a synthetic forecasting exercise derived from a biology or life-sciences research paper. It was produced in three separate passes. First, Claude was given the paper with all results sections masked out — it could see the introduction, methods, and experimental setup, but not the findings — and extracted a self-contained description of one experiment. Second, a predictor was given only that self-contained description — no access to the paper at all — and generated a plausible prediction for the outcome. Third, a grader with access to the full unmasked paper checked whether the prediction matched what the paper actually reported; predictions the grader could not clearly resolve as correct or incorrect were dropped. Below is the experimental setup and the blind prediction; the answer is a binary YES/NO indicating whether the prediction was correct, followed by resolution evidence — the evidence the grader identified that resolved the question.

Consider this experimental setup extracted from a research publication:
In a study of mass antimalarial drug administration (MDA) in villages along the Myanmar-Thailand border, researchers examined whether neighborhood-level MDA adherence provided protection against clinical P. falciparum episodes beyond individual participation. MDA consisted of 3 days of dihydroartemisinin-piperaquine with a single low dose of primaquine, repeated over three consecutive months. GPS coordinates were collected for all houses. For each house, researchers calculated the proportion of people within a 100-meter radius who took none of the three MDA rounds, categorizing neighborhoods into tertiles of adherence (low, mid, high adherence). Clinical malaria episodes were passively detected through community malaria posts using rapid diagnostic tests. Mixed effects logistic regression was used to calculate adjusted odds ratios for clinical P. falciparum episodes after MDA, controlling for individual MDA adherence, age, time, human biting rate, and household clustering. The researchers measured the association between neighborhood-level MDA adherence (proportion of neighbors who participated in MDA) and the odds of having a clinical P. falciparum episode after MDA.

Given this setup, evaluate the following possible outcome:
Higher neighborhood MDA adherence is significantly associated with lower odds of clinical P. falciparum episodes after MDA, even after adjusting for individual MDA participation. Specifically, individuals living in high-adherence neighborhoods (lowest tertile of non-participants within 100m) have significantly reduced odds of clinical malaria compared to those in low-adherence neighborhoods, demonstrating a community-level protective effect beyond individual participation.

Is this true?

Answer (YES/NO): YES